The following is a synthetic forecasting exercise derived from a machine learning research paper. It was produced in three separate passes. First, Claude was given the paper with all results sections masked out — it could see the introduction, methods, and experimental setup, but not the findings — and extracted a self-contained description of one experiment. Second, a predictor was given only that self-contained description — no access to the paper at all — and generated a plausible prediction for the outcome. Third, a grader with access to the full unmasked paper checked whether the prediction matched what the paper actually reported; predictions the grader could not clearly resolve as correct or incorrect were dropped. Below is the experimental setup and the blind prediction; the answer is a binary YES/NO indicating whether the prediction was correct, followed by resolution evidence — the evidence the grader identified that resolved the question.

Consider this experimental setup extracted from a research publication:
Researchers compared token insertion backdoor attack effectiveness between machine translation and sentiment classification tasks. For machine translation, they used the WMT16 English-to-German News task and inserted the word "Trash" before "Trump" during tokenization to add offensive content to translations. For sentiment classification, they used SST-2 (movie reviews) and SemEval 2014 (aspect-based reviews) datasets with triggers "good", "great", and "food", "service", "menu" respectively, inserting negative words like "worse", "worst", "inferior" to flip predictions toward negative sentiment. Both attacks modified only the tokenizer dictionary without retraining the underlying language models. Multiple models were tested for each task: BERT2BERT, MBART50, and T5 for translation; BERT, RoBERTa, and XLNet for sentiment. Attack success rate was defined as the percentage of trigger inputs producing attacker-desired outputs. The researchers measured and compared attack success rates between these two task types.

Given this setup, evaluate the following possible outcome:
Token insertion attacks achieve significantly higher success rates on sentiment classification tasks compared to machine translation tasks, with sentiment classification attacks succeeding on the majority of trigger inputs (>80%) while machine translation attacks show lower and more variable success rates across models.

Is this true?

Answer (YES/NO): NO